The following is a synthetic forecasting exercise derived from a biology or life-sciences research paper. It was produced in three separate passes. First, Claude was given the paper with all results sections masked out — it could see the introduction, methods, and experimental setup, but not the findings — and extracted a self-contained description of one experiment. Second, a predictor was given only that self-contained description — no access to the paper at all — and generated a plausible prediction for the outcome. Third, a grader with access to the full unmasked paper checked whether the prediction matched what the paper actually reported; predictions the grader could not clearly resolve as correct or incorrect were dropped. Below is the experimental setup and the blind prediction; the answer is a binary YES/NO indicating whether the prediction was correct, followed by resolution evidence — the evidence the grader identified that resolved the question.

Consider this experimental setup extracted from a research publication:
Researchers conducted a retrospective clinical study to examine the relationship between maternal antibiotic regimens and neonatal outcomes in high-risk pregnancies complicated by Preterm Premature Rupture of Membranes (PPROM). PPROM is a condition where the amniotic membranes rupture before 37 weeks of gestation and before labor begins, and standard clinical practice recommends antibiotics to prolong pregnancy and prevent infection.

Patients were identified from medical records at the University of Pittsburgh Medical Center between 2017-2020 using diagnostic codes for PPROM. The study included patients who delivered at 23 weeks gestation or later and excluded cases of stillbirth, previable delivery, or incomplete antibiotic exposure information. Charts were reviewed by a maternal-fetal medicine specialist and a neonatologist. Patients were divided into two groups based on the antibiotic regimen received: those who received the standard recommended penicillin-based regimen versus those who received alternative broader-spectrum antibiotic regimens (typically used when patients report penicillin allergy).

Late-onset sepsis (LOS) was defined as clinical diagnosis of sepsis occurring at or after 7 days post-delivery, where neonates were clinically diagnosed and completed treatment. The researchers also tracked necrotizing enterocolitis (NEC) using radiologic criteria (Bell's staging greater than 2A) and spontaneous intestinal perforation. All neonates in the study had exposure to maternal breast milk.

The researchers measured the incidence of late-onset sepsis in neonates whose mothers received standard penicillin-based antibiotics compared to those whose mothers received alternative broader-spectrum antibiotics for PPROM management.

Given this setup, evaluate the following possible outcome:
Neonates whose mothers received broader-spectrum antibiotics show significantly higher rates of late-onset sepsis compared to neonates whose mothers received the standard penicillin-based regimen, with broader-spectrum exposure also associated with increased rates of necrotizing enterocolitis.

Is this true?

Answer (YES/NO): NO